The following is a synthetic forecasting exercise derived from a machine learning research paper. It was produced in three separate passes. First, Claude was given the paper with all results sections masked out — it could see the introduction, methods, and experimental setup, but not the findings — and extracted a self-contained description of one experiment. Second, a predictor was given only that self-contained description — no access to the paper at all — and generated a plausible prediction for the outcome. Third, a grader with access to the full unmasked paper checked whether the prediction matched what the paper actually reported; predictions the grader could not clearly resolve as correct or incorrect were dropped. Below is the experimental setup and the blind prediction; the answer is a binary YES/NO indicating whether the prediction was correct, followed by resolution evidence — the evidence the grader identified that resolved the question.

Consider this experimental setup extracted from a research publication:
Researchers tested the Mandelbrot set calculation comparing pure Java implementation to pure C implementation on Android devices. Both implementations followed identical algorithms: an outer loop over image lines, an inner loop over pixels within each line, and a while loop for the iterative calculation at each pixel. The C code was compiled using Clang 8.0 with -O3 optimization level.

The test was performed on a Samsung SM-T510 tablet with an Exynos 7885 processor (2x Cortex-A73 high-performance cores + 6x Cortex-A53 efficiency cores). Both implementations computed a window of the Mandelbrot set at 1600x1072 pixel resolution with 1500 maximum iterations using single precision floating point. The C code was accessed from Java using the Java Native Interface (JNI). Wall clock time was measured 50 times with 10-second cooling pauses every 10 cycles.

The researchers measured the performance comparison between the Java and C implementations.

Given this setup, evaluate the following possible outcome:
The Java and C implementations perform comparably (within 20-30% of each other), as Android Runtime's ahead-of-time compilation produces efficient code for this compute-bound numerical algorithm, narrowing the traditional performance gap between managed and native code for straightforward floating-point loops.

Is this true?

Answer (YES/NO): YES